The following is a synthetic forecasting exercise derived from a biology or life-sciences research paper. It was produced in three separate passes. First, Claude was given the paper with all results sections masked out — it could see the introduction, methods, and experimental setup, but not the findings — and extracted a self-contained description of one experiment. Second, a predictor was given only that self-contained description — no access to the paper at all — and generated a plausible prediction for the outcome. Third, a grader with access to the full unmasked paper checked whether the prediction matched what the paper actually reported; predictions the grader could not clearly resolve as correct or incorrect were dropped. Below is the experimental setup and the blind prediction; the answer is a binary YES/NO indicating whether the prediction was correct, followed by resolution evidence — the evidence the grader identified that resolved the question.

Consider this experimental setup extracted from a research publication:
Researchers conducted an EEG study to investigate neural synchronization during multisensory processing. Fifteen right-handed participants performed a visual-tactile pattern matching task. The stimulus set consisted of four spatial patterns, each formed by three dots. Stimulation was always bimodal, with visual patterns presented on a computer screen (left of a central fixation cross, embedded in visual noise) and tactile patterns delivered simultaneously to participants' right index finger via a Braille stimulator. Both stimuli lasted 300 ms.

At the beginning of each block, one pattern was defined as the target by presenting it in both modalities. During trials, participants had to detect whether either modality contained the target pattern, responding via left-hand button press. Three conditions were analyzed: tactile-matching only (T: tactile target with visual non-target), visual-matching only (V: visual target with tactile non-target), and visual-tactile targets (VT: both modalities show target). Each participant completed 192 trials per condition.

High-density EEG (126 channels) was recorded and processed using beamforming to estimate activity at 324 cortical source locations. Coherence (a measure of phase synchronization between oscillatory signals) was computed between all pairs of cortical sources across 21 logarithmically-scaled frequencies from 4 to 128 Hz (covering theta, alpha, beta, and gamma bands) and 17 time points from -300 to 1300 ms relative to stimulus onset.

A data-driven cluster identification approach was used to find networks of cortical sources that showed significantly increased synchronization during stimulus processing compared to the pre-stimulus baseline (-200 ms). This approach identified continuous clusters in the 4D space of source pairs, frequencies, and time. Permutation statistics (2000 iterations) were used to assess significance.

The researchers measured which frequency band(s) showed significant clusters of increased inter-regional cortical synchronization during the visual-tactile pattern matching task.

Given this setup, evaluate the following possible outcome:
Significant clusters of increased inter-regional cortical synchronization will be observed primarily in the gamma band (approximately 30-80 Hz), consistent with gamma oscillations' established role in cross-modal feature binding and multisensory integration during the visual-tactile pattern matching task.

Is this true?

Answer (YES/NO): NO